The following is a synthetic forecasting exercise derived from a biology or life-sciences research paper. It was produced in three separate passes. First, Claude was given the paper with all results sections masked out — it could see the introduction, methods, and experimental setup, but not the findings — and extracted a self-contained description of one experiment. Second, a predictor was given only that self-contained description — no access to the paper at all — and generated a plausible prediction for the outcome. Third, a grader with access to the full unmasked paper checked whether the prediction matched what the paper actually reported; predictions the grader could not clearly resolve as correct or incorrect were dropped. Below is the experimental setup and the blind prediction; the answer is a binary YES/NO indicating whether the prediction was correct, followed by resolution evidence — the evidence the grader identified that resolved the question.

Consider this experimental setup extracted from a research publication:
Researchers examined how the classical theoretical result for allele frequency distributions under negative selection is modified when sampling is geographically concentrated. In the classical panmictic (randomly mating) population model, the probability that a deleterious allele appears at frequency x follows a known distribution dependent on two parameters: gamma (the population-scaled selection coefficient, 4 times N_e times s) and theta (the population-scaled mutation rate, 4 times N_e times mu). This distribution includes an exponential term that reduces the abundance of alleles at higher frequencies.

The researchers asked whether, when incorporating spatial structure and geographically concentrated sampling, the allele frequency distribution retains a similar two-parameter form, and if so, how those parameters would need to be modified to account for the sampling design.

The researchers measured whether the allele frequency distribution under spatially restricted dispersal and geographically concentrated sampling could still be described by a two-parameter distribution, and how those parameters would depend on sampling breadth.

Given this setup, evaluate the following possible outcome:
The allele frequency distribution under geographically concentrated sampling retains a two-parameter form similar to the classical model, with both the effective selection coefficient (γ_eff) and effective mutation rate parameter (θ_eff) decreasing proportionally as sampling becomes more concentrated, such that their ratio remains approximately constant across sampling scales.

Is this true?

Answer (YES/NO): YES